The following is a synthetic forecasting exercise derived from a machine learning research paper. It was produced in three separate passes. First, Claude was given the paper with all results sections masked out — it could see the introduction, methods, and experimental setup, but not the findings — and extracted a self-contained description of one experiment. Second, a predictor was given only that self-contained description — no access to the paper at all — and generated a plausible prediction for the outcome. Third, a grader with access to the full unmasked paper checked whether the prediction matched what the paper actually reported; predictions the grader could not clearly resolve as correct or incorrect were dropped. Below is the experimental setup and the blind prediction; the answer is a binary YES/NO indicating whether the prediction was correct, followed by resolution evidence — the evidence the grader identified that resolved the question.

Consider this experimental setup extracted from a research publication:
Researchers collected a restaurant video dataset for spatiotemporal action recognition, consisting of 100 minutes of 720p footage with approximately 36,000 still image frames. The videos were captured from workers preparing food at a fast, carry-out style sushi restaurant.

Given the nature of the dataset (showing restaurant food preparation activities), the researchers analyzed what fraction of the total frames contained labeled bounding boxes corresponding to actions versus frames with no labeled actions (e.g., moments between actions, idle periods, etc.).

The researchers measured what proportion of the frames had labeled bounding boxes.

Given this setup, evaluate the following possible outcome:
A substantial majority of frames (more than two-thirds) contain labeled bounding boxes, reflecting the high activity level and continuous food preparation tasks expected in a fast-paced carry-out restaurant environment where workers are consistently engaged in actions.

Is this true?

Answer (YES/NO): NO